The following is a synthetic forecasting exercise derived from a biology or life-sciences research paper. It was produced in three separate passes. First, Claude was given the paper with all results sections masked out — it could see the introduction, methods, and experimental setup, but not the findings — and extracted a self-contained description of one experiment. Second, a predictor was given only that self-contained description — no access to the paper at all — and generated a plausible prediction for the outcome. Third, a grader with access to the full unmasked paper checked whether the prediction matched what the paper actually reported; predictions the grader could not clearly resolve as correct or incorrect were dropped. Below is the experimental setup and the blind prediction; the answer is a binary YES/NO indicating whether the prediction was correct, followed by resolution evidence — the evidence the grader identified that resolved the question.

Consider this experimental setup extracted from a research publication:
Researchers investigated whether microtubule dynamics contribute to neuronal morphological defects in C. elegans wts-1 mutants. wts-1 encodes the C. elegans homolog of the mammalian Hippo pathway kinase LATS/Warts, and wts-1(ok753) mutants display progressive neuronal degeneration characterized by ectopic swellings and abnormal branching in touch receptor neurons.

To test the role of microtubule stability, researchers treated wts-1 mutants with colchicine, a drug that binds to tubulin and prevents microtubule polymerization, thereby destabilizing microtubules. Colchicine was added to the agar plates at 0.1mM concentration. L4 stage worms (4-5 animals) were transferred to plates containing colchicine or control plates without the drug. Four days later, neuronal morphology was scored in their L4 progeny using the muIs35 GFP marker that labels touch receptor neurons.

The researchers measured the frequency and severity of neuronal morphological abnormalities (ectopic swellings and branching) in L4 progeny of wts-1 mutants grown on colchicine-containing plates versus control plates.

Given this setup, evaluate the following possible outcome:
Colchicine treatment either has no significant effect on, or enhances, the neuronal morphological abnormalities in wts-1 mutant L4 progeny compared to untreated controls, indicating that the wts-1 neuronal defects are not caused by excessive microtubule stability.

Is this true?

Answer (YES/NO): NO